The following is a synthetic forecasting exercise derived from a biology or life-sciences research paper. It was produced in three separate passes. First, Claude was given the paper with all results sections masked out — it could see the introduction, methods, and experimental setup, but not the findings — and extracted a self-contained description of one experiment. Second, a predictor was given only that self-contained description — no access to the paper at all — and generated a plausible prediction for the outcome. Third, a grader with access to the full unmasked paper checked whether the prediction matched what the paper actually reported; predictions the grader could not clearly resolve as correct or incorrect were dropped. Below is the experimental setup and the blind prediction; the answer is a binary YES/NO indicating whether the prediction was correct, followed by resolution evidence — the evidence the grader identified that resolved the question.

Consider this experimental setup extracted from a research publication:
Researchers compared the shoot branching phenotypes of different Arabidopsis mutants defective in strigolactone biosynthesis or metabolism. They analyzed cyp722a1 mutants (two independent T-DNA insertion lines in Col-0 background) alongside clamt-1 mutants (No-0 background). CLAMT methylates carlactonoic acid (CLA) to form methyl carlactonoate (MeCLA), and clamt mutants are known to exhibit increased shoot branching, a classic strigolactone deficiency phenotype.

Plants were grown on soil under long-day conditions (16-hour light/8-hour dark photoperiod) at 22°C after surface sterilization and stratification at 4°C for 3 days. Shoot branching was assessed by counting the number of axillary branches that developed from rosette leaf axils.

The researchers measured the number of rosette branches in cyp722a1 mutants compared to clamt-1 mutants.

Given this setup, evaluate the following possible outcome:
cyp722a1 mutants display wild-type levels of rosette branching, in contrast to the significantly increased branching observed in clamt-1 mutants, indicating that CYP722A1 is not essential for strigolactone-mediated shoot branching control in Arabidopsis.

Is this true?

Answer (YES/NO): NO